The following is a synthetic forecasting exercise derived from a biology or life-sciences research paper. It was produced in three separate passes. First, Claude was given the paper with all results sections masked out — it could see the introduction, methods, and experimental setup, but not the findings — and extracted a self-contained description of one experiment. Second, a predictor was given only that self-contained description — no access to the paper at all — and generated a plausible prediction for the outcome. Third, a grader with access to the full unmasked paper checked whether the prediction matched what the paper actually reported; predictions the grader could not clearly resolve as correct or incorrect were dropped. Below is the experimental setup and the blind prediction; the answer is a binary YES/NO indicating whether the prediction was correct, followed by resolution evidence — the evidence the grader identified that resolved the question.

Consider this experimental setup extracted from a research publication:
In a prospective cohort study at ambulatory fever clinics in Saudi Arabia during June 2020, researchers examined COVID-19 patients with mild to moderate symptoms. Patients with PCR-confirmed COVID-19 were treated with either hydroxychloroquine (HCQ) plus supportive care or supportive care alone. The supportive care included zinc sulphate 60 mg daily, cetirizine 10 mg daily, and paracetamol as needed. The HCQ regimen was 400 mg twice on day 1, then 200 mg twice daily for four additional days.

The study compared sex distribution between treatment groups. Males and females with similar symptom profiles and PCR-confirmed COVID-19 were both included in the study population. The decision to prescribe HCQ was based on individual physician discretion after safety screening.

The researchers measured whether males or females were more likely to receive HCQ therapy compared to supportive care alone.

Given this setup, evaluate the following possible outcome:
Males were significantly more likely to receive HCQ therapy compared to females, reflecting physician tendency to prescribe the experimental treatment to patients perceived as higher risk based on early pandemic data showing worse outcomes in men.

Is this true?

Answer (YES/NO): YES